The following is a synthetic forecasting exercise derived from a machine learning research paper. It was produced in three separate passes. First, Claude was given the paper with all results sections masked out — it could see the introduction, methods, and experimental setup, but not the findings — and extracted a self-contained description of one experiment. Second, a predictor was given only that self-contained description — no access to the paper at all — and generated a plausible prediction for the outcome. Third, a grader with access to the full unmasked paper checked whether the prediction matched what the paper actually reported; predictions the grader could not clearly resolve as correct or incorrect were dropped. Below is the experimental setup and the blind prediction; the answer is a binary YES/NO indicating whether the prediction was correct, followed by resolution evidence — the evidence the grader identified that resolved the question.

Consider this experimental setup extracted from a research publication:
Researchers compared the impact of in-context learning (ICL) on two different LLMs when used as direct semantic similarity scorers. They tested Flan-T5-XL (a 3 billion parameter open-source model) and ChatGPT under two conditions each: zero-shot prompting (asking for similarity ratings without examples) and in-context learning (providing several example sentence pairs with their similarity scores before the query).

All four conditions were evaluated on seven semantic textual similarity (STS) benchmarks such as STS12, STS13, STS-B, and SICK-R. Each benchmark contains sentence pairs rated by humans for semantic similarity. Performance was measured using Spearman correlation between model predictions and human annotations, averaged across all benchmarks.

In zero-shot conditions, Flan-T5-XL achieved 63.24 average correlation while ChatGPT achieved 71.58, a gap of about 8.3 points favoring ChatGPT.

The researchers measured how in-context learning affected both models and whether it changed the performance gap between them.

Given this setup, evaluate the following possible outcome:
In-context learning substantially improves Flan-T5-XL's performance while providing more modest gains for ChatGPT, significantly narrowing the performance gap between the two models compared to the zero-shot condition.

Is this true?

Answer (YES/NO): NO